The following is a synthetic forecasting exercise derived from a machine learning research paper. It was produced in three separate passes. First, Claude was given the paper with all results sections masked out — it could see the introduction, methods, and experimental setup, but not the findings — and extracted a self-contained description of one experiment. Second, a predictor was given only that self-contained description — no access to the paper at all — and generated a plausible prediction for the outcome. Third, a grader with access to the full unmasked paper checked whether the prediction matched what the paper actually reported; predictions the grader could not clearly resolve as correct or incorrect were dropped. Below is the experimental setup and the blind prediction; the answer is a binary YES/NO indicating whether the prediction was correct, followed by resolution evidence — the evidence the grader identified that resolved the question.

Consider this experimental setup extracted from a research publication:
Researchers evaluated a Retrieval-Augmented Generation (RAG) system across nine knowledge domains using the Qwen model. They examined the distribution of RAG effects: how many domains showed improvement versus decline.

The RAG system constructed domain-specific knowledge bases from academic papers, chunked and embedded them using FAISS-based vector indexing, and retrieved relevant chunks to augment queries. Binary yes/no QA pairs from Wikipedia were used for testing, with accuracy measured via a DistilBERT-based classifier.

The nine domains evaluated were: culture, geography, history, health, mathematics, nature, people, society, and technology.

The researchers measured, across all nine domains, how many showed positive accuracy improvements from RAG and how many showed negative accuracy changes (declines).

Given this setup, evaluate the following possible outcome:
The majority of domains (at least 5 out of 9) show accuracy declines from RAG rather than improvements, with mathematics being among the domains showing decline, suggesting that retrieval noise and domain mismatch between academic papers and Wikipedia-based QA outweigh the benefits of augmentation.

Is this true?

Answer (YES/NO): NO